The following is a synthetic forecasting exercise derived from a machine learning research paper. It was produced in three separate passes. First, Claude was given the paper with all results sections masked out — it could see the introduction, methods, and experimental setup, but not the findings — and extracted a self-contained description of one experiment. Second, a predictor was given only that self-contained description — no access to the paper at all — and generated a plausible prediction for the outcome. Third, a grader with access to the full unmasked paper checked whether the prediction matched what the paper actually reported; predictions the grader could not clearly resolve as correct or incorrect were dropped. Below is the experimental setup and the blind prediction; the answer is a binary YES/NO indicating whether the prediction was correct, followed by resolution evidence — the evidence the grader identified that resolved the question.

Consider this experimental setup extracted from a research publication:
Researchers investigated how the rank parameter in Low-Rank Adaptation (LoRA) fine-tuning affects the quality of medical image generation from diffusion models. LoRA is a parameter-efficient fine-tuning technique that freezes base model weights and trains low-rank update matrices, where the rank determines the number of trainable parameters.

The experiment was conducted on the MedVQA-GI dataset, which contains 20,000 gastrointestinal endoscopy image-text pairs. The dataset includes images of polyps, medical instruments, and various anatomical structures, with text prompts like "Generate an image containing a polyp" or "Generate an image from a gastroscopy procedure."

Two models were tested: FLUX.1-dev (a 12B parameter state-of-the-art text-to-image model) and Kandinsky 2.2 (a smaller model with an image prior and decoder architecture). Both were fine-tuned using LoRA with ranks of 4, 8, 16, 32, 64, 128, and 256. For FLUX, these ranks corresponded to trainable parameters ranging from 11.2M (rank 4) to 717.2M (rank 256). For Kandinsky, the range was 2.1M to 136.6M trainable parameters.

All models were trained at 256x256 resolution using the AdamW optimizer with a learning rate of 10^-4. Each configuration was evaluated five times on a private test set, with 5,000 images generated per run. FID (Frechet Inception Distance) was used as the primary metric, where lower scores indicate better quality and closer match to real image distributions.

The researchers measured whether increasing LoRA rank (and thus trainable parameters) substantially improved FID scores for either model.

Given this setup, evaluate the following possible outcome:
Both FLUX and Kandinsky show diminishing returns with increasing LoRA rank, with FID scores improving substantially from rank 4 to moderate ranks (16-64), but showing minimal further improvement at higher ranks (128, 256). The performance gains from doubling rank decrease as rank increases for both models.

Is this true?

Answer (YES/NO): NO